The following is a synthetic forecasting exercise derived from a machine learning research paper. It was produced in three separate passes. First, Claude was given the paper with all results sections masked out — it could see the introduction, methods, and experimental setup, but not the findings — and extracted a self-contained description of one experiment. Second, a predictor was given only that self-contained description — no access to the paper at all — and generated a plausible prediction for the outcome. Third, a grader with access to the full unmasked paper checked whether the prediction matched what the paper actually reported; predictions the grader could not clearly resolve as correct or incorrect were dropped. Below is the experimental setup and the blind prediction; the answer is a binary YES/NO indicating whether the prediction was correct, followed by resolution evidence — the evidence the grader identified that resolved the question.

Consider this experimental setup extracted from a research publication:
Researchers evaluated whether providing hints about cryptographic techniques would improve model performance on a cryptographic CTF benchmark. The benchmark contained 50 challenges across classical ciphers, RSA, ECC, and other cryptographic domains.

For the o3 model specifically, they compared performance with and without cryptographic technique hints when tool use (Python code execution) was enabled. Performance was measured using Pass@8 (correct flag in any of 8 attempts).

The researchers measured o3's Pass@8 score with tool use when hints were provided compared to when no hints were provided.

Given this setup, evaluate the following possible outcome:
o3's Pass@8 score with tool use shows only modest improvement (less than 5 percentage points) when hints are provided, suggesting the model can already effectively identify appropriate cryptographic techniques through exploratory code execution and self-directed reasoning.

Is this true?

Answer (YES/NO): NO